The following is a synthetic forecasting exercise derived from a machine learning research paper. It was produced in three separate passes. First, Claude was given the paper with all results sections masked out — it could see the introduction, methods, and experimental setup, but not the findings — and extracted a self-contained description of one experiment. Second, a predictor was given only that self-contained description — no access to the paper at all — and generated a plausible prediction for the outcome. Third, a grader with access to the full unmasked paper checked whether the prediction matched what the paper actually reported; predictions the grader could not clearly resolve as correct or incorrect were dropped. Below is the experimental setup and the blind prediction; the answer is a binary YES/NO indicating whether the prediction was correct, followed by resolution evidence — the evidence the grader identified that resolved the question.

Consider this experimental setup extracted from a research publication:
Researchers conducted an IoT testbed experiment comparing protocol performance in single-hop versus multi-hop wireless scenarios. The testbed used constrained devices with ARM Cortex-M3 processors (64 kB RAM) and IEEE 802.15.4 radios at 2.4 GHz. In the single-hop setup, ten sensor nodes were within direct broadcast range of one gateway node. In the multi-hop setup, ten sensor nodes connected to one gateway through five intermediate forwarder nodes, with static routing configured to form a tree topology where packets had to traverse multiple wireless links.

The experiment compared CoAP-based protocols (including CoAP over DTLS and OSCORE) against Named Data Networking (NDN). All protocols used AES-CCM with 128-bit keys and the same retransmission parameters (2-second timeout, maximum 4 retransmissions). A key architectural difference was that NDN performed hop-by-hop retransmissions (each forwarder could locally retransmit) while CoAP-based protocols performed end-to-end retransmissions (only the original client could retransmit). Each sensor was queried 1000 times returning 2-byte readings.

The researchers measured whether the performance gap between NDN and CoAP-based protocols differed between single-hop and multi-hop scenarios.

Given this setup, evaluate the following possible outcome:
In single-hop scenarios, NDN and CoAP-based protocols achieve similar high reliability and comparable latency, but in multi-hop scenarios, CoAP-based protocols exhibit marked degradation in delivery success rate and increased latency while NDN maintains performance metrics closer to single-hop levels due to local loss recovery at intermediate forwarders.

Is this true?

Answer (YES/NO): NO